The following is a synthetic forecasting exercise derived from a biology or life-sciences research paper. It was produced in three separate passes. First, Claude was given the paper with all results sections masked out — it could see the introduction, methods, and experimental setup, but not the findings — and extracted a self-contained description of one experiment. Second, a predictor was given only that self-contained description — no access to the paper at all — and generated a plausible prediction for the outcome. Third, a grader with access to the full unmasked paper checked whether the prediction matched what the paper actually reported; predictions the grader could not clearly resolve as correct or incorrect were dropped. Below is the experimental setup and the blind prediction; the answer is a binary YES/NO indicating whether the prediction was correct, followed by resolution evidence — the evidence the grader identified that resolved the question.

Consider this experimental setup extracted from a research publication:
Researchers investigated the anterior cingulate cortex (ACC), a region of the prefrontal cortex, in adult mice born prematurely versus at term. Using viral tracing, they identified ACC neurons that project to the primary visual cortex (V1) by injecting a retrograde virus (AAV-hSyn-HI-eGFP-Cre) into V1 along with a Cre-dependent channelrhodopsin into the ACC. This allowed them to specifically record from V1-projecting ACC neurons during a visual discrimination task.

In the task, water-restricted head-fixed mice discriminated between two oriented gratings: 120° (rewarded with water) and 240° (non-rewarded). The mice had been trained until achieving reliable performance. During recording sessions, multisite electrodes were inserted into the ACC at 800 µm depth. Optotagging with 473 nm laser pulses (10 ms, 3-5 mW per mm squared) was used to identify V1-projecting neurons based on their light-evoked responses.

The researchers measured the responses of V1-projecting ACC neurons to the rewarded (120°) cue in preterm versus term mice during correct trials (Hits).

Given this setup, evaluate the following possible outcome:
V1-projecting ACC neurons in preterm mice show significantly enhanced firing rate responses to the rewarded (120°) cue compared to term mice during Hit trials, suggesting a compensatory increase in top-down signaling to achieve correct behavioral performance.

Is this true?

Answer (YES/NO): NO